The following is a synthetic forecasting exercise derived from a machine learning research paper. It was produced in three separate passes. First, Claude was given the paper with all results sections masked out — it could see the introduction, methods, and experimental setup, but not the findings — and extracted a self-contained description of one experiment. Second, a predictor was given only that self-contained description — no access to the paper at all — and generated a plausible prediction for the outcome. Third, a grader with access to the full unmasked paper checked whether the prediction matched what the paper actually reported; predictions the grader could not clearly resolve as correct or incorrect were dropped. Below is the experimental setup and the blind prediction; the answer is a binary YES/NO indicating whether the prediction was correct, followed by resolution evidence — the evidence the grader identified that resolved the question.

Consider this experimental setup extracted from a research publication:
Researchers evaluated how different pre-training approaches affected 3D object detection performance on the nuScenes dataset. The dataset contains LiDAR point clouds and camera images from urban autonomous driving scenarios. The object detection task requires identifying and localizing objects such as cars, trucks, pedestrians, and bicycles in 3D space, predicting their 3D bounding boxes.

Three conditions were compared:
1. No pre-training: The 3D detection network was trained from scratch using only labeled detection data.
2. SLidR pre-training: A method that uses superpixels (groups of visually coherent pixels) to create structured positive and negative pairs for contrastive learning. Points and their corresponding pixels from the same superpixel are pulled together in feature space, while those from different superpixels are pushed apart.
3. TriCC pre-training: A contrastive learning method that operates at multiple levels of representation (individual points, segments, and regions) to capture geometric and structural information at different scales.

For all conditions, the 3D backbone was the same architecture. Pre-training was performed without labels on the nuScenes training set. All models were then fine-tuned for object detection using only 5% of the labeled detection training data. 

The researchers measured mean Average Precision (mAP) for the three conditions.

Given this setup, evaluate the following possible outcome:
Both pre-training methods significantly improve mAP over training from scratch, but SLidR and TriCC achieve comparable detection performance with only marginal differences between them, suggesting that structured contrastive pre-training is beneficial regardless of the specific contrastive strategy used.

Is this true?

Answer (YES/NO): NO